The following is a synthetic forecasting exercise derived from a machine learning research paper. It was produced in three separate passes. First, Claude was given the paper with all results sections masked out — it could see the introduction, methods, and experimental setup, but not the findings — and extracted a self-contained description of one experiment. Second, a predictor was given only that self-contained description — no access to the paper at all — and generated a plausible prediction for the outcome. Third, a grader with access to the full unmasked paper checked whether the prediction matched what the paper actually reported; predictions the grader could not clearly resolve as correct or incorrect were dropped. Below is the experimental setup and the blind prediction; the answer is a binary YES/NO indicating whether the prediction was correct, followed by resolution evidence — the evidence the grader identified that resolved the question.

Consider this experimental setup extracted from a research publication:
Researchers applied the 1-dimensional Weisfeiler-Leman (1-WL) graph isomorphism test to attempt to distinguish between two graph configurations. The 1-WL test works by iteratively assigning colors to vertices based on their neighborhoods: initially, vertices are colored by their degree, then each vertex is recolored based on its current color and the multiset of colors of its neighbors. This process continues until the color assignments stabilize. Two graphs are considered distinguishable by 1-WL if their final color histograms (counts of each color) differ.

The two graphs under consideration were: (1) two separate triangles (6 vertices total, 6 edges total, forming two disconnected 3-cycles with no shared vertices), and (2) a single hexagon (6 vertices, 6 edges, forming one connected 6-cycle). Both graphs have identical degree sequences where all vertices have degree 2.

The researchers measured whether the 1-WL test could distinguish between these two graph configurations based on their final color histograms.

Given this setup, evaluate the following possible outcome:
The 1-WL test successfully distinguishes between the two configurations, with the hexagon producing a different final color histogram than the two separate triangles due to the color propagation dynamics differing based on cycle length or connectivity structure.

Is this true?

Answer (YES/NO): NO